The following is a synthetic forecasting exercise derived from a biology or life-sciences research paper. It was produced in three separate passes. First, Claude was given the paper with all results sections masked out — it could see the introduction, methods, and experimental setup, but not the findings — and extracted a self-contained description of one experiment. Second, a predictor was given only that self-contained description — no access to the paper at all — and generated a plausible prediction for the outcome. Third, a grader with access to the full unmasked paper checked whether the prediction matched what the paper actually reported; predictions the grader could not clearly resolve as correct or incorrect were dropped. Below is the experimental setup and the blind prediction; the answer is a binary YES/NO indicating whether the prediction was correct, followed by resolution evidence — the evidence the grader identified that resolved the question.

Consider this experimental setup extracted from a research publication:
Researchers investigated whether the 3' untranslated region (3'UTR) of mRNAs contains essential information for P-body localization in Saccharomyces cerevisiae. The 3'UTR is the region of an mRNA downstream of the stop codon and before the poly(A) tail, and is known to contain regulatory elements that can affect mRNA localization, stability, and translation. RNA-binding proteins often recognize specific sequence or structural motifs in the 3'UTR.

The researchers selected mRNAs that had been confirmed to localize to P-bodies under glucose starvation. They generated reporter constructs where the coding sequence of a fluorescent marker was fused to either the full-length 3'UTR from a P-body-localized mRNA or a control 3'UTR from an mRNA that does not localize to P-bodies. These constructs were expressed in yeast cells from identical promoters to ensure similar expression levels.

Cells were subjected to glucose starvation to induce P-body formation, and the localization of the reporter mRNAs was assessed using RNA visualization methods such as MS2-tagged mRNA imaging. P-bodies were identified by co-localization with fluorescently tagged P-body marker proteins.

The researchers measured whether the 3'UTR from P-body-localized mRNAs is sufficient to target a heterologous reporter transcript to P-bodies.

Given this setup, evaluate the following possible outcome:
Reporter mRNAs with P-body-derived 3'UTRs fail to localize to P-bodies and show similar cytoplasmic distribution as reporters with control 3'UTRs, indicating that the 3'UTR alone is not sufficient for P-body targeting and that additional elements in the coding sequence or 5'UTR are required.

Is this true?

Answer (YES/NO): YES